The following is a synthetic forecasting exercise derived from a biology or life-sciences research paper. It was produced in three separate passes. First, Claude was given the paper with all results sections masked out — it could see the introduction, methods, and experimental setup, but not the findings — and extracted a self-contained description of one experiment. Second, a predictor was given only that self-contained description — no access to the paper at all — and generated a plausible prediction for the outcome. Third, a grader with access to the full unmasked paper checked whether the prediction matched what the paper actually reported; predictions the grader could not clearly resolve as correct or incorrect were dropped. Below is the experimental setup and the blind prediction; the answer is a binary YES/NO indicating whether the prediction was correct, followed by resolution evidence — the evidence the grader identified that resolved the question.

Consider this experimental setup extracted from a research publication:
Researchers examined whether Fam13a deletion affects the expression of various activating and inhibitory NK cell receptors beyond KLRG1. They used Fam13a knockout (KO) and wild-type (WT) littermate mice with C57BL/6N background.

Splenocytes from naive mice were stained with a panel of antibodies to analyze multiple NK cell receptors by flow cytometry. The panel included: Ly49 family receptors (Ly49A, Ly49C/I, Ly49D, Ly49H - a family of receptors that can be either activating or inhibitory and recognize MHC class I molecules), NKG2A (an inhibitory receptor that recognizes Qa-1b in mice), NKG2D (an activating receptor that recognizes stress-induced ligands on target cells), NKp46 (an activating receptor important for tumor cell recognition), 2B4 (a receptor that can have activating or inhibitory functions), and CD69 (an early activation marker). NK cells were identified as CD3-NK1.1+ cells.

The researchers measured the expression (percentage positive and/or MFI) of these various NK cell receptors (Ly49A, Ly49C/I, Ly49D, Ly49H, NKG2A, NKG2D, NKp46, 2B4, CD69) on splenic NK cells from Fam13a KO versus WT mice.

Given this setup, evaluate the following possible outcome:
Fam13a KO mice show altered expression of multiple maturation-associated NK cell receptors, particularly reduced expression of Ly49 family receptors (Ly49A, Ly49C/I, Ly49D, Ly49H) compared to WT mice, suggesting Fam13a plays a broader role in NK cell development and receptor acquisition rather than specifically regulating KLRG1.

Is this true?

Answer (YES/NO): NO